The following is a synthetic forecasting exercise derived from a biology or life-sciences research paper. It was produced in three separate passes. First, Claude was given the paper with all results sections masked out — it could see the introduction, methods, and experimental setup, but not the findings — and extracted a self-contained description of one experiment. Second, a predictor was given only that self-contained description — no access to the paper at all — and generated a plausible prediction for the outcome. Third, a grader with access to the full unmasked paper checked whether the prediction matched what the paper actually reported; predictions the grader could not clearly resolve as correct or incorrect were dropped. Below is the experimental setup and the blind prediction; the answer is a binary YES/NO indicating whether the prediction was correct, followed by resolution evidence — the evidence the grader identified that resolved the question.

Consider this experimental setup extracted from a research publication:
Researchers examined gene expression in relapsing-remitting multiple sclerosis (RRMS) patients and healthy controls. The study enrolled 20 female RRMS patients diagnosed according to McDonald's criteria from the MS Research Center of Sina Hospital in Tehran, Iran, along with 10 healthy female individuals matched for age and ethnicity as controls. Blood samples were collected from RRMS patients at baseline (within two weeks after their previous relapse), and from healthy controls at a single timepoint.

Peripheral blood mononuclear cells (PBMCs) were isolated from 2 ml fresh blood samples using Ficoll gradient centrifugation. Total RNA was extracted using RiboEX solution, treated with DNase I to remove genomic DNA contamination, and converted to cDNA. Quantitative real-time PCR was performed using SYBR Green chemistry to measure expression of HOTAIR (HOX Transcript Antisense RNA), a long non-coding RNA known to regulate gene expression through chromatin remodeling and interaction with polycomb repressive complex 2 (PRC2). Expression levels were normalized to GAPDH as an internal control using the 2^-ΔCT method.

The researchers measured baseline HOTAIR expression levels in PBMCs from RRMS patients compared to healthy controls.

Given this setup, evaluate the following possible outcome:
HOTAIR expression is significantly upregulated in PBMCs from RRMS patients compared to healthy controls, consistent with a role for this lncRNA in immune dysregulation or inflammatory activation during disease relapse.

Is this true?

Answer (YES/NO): NO